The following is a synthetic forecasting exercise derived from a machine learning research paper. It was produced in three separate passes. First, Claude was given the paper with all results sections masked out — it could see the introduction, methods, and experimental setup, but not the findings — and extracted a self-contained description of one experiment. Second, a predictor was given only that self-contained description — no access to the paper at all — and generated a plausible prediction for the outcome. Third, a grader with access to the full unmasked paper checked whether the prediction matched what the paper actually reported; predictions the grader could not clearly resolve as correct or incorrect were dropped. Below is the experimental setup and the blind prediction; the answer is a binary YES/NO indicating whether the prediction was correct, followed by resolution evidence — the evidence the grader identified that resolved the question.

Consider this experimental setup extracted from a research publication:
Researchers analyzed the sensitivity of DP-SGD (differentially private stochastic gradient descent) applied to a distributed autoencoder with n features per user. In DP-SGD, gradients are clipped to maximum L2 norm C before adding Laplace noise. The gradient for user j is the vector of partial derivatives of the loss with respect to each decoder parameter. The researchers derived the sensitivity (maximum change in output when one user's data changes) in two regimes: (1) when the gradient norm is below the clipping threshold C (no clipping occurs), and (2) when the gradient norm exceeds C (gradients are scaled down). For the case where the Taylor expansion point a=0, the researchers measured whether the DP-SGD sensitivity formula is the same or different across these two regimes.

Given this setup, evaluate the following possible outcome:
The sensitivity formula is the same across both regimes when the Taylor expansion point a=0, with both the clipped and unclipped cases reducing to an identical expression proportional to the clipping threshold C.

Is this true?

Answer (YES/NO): NO